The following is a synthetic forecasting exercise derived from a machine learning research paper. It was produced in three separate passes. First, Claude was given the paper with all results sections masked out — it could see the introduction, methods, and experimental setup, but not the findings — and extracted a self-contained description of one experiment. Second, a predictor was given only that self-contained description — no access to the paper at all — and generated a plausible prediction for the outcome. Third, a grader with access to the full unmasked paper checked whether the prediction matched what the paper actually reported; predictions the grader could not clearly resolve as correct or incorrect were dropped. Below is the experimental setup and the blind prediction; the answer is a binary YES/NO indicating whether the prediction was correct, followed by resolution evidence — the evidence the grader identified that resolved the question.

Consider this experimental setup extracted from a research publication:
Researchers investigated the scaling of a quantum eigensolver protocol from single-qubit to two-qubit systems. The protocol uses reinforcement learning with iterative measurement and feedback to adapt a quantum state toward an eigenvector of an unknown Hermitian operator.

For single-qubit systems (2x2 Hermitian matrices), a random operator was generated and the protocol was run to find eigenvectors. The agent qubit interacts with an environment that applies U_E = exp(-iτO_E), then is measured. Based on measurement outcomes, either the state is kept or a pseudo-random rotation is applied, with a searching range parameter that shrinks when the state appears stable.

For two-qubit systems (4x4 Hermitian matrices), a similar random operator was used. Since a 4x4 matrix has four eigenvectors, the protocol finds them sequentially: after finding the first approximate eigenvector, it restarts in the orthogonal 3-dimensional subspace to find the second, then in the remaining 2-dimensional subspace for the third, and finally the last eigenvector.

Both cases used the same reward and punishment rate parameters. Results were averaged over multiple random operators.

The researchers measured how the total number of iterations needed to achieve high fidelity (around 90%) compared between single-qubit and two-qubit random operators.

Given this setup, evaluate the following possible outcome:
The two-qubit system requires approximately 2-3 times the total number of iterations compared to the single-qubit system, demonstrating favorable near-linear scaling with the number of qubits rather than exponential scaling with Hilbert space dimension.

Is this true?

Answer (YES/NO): NO